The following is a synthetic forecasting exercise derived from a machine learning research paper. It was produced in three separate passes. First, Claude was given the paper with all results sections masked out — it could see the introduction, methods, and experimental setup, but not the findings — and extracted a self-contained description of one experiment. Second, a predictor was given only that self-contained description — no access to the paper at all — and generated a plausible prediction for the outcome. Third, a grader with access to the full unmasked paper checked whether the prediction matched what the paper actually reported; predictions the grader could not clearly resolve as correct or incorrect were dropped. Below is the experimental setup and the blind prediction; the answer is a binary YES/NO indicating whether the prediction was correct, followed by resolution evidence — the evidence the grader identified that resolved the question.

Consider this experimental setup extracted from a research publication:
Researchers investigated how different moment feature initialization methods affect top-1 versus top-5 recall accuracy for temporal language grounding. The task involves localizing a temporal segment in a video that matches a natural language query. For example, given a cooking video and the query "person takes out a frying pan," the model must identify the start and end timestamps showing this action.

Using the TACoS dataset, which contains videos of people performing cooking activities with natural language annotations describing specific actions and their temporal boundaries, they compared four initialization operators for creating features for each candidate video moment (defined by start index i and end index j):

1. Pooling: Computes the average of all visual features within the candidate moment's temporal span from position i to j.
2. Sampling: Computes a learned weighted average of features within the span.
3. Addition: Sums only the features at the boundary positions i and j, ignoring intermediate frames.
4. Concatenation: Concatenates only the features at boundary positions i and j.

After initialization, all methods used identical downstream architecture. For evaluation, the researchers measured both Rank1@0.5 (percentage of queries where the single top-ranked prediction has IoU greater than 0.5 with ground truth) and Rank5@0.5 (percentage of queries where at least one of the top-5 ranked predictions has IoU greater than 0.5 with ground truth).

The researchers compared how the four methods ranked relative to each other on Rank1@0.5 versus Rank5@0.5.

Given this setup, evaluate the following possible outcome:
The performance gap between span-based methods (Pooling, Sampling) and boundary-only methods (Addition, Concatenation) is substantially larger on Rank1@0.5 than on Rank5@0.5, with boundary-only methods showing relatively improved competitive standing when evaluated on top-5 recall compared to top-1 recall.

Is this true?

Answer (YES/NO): NO